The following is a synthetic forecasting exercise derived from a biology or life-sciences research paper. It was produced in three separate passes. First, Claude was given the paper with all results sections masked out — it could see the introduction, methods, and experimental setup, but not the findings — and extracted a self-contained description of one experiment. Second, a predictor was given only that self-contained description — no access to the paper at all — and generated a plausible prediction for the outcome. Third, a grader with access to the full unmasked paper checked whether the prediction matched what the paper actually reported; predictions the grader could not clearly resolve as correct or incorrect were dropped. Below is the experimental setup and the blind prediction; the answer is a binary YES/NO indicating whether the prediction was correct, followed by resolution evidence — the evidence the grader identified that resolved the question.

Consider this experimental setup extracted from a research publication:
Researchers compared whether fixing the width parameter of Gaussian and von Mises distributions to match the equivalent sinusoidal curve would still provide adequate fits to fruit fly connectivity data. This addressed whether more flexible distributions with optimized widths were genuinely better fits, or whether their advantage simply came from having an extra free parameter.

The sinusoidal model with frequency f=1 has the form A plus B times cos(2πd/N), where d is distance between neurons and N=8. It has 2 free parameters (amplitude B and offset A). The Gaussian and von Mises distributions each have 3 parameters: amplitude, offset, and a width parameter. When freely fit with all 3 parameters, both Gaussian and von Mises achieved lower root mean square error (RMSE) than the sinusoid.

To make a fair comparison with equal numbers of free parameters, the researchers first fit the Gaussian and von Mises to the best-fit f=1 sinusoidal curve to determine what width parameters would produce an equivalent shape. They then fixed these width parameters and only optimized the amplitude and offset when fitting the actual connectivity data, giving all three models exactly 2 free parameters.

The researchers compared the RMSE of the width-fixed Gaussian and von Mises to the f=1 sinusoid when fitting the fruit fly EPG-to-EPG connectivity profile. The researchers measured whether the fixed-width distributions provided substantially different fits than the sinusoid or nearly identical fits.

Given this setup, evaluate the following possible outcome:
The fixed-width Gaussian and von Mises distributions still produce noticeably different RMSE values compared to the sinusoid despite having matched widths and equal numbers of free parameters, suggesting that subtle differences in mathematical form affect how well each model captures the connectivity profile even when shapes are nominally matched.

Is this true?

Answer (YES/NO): NO